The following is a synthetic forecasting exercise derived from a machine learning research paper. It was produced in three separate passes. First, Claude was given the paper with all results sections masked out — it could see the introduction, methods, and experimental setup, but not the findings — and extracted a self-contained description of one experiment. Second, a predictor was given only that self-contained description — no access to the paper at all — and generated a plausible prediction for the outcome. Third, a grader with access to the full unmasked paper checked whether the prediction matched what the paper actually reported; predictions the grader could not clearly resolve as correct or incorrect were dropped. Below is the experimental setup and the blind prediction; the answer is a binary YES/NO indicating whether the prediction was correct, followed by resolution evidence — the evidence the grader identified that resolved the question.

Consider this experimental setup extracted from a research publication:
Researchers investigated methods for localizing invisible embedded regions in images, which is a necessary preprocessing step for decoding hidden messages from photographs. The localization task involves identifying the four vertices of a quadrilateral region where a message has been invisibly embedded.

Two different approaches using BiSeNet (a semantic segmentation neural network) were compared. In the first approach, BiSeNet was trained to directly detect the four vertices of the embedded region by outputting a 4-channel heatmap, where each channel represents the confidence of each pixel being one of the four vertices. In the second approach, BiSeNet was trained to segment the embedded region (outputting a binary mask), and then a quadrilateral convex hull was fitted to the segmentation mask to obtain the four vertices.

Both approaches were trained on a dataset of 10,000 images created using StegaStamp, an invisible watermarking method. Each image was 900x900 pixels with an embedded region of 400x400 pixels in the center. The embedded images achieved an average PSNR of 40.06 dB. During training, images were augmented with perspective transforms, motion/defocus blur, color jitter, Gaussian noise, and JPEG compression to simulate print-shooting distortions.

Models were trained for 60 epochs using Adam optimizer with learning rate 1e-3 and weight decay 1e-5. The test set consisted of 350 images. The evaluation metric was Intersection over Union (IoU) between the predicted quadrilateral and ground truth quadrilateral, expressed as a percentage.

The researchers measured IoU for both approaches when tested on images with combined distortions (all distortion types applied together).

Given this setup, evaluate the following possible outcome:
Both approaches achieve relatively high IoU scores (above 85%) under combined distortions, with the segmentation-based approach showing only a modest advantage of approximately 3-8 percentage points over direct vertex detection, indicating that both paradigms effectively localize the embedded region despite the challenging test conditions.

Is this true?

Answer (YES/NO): YES